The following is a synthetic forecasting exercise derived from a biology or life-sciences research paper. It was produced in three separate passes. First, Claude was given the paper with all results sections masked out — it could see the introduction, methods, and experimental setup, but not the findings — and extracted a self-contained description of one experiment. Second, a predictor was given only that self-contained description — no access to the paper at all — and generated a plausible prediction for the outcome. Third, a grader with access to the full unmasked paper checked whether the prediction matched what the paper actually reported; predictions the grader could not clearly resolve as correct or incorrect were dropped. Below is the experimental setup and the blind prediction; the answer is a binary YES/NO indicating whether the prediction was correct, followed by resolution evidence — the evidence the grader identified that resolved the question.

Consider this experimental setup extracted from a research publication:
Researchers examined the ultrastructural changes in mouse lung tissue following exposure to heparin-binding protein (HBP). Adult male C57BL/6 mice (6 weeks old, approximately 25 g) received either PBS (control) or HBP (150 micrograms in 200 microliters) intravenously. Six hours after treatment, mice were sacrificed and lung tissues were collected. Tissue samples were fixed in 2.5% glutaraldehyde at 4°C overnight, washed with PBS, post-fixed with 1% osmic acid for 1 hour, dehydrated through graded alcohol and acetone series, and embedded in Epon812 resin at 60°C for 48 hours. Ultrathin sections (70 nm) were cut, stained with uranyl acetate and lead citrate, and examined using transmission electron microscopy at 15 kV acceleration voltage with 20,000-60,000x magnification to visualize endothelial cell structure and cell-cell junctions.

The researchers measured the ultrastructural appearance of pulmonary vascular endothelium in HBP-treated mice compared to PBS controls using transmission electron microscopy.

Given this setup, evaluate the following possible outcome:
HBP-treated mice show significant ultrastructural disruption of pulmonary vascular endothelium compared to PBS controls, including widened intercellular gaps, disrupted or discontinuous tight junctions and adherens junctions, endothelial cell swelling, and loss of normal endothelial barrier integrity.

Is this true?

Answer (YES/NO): NO